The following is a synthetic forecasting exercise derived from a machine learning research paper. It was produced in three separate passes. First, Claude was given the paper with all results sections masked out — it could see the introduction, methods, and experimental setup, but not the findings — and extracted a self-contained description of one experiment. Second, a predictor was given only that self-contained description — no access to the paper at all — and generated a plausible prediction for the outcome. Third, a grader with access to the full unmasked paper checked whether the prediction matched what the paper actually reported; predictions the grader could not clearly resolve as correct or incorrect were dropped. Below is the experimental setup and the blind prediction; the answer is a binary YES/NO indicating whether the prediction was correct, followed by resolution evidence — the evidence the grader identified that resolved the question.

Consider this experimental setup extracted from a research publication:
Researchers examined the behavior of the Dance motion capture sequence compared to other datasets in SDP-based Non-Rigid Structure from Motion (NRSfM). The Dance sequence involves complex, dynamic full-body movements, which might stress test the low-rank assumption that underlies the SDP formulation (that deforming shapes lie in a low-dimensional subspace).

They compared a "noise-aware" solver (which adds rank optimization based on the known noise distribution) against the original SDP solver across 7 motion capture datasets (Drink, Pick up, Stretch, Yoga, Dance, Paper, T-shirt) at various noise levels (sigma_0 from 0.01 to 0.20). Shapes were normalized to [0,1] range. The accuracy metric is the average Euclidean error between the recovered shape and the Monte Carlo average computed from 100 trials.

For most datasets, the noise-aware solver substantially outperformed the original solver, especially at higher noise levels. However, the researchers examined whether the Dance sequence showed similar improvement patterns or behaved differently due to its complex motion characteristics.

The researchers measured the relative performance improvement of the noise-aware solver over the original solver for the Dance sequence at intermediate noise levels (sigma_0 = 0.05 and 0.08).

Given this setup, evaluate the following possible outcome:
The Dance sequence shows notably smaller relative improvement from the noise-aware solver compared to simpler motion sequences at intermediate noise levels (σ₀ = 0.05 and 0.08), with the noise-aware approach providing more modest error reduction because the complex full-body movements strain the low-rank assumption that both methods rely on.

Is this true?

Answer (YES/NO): YES